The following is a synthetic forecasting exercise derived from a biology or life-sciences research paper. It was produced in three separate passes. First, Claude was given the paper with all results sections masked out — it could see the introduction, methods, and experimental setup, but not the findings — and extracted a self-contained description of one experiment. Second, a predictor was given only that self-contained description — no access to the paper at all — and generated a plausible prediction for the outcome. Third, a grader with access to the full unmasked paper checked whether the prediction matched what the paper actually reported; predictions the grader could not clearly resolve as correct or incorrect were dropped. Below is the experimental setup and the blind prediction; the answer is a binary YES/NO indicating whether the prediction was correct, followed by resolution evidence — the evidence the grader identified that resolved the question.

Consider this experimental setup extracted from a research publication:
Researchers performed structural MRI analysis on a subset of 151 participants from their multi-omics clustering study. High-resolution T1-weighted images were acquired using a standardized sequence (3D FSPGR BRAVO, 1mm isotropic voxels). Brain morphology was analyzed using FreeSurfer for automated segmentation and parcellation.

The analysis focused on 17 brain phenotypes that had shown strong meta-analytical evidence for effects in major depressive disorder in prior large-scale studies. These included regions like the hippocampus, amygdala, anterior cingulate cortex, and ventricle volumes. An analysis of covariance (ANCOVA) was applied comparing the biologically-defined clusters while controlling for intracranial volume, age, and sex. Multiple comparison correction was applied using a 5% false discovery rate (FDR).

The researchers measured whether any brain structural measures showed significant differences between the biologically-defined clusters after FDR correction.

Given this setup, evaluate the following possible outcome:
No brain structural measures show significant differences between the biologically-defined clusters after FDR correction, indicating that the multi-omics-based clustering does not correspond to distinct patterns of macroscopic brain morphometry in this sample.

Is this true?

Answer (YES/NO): NO